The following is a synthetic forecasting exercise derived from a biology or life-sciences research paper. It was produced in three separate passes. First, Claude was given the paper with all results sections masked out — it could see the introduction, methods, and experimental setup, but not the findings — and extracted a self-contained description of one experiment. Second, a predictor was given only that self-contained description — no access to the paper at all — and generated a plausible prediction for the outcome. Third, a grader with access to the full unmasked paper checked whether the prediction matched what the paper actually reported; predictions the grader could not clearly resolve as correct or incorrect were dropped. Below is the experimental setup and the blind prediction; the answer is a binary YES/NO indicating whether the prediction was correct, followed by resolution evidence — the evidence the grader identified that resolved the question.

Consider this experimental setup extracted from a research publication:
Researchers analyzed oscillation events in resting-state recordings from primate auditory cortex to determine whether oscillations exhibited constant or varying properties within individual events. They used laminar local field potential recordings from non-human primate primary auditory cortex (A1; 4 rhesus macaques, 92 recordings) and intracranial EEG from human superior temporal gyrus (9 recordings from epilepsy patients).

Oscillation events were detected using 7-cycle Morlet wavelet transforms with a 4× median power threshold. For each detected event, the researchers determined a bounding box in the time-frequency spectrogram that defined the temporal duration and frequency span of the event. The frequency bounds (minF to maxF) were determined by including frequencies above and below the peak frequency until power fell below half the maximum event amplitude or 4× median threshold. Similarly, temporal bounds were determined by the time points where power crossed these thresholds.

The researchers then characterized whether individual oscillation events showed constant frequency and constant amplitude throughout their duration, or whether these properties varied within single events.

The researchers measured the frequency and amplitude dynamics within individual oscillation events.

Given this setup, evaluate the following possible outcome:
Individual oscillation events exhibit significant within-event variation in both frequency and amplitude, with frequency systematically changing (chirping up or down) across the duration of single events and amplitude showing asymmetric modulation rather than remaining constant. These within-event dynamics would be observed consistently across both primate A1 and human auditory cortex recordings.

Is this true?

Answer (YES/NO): YES